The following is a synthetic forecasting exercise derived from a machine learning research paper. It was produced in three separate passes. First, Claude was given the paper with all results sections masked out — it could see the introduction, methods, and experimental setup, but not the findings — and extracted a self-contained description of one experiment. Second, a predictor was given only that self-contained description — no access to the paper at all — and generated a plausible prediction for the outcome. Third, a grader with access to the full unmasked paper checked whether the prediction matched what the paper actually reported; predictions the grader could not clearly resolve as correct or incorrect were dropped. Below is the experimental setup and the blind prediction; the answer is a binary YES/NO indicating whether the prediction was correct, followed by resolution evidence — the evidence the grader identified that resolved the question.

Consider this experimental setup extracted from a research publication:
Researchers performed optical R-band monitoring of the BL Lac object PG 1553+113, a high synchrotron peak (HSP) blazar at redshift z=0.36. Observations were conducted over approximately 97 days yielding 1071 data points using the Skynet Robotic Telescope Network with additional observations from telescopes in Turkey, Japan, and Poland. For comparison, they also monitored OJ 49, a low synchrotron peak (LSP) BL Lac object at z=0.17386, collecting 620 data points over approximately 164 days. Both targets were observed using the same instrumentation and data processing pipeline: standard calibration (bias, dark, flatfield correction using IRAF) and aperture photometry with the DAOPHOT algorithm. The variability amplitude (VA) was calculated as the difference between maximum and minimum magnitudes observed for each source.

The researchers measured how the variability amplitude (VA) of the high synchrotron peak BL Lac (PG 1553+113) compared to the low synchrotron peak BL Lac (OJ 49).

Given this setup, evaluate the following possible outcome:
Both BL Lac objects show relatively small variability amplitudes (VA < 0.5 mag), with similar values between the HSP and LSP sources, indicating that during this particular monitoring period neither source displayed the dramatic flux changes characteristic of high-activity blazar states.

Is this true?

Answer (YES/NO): NO